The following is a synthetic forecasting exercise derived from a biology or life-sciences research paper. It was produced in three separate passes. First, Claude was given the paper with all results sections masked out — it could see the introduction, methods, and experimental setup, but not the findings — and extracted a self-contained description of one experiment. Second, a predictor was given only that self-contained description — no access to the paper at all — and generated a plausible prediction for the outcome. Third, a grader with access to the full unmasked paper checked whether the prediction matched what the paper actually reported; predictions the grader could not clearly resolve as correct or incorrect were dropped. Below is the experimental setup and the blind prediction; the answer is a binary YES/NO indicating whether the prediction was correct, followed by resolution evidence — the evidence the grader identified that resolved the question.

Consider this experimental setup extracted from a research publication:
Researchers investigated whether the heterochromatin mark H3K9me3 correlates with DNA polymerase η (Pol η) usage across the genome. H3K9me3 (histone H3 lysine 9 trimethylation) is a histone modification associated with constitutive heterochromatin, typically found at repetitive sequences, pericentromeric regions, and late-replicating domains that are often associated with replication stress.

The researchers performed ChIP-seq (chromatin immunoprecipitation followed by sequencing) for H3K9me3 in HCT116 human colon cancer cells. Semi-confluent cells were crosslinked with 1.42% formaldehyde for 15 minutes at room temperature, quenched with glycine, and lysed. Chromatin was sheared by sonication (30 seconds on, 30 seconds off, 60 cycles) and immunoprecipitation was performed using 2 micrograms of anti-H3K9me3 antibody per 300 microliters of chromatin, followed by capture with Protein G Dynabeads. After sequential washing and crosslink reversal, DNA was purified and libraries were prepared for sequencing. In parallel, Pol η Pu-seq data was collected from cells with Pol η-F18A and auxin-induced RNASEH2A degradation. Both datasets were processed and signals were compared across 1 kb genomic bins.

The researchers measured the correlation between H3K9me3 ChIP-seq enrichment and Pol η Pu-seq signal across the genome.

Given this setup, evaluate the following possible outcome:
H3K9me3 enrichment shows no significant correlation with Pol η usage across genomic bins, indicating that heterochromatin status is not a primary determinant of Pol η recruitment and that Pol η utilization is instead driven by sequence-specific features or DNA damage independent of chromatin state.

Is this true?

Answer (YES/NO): NO